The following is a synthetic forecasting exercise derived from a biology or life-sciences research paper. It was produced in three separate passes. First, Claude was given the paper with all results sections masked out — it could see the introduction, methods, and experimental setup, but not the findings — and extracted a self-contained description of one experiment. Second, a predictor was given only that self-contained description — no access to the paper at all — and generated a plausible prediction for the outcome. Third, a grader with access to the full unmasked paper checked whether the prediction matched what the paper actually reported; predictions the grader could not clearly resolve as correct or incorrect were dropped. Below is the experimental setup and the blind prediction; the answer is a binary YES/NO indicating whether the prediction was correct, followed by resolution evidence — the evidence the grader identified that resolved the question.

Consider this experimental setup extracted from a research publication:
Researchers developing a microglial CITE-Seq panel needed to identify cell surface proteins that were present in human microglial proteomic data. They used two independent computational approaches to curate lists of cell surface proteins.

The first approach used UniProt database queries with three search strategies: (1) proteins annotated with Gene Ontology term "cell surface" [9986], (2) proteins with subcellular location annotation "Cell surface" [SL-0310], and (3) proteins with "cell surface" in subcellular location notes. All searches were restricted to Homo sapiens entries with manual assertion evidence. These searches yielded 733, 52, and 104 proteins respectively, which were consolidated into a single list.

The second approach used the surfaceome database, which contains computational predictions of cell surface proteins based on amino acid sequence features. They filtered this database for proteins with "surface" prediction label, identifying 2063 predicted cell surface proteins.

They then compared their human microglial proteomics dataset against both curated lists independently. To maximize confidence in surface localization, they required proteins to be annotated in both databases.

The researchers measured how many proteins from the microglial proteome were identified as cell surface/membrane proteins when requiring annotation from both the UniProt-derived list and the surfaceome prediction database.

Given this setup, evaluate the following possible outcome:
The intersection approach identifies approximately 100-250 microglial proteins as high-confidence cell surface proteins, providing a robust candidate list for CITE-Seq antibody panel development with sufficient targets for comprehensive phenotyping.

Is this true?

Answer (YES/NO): NO